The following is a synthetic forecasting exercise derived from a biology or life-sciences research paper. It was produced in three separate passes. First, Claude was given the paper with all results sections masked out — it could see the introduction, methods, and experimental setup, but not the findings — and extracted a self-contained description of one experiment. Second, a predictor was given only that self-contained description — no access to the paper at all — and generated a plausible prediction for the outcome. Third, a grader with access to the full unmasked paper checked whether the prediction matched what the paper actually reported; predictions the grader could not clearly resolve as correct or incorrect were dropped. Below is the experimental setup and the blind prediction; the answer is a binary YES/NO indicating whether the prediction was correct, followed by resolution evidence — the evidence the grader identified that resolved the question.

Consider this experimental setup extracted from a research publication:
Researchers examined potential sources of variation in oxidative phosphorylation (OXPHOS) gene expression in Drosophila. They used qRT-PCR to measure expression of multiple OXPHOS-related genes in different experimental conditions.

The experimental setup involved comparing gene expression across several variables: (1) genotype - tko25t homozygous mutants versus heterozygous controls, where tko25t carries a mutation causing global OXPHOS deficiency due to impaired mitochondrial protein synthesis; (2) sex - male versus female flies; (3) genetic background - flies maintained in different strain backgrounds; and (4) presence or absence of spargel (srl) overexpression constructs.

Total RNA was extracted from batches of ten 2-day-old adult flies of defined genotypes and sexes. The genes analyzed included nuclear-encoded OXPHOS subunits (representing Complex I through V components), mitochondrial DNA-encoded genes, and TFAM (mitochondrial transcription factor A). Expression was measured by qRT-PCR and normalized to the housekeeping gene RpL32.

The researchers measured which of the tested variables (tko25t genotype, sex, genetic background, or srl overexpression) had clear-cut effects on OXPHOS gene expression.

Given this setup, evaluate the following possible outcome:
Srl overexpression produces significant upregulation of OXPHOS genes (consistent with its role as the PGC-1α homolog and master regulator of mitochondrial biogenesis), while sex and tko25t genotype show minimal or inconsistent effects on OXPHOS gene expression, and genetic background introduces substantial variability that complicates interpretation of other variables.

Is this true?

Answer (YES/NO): NO